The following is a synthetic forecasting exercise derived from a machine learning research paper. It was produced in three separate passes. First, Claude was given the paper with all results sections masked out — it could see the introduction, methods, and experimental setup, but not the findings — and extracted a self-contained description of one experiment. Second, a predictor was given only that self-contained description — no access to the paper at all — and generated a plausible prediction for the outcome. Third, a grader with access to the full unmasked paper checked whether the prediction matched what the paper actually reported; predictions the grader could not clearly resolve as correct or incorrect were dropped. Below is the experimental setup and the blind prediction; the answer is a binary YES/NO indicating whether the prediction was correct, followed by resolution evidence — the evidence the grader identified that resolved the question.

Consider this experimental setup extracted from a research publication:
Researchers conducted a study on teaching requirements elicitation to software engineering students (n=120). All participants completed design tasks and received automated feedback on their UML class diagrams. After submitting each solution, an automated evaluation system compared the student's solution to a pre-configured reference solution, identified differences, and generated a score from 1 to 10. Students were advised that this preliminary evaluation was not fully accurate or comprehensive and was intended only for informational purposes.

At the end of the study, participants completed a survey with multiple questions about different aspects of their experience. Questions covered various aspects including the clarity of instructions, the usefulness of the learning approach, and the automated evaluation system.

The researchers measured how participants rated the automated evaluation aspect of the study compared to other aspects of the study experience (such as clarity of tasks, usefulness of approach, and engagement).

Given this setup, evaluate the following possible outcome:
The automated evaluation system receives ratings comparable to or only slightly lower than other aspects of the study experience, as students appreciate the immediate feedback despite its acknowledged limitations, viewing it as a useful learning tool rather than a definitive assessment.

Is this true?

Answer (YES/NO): NO